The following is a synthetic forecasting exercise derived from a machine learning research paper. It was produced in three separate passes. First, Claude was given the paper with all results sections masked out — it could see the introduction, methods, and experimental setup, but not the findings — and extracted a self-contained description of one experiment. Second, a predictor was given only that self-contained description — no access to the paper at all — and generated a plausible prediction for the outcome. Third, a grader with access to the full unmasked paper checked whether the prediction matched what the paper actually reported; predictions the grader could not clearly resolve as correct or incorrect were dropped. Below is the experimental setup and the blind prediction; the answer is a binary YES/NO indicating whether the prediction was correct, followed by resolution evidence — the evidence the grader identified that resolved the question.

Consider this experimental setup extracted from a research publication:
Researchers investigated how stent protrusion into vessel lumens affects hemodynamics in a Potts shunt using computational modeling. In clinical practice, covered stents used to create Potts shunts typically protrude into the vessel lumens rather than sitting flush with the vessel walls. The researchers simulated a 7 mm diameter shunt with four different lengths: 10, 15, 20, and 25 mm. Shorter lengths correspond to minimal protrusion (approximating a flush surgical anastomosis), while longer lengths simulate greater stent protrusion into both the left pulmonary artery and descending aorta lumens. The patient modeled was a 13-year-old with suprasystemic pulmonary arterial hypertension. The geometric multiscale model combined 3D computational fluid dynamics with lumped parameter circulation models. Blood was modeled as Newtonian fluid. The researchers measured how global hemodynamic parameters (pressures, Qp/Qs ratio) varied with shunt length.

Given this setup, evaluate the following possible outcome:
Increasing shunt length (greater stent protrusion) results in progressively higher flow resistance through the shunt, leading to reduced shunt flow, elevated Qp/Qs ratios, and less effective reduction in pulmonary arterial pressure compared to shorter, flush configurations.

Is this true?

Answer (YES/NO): NO